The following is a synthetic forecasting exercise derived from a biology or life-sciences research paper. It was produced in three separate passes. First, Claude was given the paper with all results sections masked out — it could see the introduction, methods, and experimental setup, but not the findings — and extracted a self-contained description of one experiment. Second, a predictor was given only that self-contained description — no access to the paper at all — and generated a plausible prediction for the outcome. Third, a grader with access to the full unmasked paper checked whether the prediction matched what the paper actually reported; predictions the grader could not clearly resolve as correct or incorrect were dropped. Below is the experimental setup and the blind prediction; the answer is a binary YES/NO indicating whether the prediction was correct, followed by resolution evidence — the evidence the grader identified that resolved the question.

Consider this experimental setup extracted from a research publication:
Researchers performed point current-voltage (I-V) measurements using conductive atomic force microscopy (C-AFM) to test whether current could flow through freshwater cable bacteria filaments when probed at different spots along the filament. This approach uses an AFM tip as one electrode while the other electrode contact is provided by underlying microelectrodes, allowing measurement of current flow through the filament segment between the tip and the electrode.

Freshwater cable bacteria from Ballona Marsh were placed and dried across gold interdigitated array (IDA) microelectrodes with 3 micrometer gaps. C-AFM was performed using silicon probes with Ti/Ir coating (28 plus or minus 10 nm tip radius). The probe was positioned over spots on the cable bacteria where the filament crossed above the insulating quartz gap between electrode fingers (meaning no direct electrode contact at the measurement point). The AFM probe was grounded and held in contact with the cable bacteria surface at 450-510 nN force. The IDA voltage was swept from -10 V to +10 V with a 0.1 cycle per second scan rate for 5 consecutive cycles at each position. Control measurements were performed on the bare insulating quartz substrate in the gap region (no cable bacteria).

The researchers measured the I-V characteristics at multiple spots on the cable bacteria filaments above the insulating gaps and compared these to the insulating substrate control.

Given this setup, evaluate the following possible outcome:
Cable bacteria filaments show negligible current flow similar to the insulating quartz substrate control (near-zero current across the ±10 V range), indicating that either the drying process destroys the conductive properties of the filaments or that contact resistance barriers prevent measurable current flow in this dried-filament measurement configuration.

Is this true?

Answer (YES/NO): NO